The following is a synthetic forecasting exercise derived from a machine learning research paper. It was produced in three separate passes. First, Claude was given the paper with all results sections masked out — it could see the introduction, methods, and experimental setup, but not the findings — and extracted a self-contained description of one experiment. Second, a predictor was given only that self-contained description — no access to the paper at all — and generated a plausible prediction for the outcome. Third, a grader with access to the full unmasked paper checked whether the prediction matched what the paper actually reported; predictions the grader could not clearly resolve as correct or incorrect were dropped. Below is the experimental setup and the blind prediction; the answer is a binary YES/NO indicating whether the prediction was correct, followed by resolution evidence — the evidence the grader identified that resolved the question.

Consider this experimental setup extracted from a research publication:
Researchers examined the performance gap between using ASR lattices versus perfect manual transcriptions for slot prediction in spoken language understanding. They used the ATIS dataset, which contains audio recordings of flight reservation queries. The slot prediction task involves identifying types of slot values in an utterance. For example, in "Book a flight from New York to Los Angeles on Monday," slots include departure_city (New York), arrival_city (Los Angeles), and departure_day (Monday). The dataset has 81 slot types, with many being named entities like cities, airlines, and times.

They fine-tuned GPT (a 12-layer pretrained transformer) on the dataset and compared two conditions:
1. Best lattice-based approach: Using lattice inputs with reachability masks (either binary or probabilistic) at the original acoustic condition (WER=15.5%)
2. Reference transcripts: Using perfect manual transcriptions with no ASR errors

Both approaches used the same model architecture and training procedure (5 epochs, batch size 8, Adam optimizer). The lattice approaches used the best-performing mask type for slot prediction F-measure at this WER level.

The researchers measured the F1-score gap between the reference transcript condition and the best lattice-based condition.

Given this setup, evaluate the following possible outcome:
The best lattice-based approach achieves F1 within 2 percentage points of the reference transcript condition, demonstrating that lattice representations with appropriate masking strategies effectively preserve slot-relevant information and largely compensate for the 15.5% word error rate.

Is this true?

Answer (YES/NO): YES